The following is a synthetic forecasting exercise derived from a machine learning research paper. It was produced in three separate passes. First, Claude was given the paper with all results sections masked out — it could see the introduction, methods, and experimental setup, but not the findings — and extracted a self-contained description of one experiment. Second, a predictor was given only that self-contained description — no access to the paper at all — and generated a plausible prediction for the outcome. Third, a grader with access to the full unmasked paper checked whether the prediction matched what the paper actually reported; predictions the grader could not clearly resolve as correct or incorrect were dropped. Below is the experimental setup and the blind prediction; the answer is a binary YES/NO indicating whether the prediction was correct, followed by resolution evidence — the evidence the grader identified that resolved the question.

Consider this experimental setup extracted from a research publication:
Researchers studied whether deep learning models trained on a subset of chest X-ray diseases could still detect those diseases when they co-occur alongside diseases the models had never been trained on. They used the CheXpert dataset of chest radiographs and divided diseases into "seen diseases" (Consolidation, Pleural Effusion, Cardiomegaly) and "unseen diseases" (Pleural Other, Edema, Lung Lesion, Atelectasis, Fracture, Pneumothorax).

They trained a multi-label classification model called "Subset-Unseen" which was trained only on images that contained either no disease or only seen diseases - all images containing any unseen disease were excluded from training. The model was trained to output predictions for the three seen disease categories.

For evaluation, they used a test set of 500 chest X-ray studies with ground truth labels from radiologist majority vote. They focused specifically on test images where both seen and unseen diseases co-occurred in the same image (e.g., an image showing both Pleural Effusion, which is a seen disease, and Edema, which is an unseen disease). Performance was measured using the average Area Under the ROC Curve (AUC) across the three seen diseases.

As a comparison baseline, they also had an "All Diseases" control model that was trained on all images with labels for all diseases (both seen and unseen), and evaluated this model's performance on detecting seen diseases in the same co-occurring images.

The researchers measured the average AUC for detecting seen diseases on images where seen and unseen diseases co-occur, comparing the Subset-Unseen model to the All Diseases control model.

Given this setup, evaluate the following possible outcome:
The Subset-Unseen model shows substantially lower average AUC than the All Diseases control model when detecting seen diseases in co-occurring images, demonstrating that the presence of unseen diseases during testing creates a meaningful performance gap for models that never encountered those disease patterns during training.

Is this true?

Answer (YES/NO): NO